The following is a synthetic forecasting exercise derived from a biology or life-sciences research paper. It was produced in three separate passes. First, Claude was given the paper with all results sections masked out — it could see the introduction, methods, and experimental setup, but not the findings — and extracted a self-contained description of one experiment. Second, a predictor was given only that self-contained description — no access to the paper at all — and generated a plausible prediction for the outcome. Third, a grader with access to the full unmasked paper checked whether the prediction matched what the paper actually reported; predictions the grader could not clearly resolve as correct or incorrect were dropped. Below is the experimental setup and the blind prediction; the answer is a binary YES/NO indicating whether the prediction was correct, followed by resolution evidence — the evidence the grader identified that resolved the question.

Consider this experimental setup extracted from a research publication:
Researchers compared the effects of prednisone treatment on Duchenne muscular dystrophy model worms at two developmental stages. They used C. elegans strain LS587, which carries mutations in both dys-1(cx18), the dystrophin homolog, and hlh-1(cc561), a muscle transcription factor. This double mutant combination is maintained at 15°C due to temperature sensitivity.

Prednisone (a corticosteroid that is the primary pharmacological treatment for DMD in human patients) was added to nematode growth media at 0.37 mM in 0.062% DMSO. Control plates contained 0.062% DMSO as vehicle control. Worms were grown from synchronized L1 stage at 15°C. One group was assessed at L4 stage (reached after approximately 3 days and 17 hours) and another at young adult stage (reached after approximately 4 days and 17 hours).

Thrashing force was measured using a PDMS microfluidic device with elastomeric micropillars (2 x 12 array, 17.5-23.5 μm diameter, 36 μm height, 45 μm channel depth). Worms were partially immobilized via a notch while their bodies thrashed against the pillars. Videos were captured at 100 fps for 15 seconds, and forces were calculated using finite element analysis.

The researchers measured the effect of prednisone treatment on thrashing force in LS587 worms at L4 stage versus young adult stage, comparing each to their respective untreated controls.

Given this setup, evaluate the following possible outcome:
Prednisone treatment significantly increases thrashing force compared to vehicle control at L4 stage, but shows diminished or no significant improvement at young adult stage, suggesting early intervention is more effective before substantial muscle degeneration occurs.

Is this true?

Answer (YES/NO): NO